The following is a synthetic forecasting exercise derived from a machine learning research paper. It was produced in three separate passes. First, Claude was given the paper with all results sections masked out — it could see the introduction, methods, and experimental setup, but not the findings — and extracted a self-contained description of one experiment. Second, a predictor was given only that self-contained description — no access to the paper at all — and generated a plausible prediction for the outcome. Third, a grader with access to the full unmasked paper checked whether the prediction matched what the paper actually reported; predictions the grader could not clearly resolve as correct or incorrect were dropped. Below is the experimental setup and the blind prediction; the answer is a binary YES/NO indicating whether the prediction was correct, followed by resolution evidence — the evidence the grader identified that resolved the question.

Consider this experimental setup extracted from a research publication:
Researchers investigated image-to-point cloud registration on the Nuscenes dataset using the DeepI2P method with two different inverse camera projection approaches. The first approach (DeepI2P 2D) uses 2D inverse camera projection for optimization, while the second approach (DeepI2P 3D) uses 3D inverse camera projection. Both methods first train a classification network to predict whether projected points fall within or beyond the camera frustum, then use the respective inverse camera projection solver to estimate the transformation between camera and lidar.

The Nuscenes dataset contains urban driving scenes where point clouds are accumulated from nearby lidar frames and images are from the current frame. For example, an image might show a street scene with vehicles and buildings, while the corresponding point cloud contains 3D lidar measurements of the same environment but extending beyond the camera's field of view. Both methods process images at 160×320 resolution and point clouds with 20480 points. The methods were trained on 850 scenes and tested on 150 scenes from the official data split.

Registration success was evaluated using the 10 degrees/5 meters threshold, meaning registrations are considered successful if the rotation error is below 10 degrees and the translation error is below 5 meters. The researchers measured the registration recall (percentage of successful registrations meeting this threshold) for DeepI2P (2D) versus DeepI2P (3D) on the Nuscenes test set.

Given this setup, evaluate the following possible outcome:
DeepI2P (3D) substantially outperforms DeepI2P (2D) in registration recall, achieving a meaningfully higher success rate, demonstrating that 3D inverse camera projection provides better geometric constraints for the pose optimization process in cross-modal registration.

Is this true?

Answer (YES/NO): NO